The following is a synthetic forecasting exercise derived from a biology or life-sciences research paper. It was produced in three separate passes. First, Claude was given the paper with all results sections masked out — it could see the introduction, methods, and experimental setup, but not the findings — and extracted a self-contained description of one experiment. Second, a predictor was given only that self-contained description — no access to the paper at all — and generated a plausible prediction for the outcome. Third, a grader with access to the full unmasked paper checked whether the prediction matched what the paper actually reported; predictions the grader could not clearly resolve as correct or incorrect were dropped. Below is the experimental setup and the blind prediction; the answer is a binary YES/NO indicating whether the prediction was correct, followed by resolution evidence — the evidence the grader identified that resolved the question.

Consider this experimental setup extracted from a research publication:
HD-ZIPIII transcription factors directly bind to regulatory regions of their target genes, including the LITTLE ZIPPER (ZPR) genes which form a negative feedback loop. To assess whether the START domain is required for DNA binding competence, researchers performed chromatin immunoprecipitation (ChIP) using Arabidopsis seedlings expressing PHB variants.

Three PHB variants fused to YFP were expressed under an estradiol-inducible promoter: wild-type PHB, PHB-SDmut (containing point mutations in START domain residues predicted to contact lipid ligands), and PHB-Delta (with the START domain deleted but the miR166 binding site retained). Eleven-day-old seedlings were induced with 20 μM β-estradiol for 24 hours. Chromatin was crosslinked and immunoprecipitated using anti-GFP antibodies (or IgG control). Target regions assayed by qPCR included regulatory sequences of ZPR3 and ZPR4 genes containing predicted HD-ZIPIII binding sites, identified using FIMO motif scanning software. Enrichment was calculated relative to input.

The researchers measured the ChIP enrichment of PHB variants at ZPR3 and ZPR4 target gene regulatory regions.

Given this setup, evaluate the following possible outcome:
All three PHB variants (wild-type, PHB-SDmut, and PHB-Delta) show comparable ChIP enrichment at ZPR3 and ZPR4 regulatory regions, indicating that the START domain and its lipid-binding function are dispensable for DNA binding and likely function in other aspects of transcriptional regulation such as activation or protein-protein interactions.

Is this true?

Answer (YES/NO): NO